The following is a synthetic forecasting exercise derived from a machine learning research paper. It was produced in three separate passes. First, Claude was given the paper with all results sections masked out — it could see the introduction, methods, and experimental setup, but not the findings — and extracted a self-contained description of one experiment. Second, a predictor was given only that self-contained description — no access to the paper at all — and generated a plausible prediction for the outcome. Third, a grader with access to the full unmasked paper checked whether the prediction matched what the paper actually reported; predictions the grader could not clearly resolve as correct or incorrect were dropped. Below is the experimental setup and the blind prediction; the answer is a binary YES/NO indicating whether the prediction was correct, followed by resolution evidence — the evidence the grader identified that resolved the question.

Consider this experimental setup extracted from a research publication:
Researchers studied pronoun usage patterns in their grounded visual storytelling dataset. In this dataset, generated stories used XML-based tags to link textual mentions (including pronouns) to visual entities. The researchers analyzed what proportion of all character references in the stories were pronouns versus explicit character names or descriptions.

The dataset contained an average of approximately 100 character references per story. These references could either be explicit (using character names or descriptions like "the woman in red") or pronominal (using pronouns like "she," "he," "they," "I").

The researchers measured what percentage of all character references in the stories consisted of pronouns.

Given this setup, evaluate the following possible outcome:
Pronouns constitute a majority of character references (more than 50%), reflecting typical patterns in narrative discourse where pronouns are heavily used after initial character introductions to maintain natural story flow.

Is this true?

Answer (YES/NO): NO